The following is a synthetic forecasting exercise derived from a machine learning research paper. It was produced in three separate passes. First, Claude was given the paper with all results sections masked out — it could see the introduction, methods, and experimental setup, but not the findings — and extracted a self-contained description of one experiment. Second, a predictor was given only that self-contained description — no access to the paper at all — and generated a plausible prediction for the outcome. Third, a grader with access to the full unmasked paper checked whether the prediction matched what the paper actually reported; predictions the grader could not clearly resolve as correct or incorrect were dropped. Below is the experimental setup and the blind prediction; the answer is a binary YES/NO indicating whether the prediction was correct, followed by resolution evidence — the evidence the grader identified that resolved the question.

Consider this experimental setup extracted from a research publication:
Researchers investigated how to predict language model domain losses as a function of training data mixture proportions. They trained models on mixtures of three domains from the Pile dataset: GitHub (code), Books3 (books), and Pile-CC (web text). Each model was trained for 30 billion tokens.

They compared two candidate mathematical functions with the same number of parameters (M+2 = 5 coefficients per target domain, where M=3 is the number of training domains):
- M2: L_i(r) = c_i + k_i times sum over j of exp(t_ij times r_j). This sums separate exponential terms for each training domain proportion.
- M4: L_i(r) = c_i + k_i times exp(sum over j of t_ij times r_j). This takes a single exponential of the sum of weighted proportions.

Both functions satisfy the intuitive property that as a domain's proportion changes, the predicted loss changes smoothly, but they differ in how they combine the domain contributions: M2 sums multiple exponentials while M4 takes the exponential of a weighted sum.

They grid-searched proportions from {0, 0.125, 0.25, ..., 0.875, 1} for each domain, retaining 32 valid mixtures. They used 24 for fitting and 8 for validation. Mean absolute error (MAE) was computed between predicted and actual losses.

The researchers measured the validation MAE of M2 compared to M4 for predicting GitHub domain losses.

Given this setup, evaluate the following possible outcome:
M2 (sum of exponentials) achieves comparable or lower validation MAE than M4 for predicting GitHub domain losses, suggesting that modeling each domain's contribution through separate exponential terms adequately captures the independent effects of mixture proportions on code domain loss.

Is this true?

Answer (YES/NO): NO